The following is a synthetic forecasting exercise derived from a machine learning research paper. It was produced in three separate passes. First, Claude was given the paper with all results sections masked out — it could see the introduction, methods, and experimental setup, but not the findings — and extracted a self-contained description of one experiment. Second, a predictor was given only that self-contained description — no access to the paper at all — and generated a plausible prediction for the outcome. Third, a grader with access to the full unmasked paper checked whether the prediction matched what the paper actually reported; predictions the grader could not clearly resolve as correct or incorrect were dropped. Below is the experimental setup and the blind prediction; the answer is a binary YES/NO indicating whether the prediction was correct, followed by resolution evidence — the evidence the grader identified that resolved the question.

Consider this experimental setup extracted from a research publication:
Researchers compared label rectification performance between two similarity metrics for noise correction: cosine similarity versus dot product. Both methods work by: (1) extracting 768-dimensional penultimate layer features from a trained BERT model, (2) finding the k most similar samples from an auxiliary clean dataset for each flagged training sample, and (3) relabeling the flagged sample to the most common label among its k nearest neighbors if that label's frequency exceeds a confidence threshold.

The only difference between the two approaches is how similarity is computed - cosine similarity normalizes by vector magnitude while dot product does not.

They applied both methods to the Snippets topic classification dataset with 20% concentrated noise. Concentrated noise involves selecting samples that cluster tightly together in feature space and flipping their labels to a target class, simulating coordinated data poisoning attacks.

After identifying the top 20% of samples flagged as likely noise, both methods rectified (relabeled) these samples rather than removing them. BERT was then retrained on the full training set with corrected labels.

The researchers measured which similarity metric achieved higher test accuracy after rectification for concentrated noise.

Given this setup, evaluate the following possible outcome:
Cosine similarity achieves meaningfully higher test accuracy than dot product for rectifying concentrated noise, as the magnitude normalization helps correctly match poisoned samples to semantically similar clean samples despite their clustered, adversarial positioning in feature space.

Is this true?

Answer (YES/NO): YES